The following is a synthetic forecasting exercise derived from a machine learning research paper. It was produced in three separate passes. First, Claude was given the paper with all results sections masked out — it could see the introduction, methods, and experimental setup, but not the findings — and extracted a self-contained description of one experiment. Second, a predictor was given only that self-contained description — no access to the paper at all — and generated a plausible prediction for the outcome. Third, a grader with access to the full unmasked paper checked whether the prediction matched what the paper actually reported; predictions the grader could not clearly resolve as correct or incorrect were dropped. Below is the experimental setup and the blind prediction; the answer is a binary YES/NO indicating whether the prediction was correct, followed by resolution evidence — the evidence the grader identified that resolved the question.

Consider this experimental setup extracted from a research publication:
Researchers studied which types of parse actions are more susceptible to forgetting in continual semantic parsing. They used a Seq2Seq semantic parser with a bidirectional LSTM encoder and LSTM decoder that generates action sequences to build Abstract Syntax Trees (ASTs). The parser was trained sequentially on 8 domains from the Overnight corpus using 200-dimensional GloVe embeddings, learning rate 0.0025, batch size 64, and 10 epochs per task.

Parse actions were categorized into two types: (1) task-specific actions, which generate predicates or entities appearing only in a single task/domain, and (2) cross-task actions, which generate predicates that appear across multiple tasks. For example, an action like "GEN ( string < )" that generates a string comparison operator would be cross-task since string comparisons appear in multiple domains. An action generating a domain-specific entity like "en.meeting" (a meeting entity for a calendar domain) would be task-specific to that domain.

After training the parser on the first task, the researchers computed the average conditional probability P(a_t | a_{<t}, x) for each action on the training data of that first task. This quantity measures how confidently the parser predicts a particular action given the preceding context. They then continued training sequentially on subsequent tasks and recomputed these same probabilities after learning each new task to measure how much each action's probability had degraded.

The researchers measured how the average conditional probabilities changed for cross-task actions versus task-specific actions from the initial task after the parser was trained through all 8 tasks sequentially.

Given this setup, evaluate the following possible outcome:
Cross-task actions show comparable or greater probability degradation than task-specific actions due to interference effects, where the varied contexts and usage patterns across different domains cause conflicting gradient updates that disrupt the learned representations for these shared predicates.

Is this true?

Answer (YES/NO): NO